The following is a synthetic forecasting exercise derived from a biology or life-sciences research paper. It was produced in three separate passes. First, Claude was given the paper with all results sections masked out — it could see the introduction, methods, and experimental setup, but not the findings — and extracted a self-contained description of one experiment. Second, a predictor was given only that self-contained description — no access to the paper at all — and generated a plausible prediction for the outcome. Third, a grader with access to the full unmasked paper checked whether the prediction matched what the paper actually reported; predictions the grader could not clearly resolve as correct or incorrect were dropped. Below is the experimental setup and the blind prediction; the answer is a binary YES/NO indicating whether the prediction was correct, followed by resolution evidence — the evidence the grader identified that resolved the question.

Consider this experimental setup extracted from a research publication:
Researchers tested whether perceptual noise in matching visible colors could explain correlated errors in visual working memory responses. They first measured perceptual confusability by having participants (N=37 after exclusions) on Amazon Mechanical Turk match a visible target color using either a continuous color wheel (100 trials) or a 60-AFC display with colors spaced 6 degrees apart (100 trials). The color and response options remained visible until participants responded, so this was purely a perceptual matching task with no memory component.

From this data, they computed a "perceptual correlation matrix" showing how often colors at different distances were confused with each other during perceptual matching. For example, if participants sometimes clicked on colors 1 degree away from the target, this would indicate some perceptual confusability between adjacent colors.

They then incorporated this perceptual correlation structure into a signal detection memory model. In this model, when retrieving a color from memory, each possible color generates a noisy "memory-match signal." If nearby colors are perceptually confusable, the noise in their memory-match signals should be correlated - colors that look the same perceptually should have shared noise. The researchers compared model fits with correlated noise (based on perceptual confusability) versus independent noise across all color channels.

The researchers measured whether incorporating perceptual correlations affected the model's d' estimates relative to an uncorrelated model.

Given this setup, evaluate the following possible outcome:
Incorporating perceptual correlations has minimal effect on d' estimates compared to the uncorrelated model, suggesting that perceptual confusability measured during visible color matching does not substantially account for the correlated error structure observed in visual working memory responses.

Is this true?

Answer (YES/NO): NO